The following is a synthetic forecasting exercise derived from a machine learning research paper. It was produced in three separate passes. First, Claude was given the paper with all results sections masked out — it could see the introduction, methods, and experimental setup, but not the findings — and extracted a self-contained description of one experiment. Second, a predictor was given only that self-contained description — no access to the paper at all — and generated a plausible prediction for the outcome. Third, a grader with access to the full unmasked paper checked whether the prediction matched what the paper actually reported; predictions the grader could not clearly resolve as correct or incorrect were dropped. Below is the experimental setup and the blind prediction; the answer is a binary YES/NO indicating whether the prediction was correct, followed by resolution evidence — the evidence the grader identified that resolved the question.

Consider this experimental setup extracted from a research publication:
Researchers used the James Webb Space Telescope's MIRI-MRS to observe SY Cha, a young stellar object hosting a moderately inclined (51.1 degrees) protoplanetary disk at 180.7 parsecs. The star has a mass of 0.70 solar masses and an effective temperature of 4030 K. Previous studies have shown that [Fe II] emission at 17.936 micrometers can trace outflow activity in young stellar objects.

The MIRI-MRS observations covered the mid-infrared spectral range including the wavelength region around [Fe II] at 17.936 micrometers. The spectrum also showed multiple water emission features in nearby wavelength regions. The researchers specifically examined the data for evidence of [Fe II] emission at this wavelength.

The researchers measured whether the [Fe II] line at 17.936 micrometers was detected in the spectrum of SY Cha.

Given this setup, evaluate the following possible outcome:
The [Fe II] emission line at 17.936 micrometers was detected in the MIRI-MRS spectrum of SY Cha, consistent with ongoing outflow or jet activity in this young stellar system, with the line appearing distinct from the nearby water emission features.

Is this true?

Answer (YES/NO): NO